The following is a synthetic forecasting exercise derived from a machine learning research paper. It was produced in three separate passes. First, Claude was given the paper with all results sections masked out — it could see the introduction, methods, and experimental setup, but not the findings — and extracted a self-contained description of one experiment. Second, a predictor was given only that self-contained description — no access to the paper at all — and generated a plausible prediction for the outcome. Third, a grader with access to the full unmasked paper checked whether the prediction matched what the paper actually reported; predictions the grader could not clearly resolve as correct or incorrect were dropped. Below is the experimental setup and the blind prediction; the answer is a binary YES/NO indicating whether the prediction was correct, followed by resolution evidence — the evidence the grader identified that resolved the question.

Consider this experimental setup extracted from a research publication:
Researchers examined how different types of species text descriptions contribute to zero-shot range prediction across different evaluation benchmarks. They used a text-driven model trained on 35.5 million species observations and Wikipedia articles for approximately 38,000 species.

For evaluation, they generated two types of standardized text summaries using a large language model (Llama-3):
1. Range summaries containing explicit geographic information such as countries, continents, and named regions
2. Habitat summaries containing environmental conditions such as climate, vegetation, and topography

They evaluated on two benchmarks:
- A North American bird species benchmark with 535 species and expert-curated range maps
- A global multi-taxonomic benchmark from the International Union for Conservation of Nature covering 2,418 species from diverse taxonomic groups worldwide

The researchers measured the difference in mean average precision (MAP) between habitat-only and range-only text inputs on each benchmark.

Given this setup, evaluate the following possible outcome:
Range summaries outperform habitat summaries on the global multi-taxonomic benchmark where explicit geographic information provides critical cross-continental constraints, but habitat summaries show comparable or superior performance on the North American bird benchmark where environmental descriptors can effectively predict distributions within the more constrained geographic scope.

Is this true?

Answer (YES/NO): NO